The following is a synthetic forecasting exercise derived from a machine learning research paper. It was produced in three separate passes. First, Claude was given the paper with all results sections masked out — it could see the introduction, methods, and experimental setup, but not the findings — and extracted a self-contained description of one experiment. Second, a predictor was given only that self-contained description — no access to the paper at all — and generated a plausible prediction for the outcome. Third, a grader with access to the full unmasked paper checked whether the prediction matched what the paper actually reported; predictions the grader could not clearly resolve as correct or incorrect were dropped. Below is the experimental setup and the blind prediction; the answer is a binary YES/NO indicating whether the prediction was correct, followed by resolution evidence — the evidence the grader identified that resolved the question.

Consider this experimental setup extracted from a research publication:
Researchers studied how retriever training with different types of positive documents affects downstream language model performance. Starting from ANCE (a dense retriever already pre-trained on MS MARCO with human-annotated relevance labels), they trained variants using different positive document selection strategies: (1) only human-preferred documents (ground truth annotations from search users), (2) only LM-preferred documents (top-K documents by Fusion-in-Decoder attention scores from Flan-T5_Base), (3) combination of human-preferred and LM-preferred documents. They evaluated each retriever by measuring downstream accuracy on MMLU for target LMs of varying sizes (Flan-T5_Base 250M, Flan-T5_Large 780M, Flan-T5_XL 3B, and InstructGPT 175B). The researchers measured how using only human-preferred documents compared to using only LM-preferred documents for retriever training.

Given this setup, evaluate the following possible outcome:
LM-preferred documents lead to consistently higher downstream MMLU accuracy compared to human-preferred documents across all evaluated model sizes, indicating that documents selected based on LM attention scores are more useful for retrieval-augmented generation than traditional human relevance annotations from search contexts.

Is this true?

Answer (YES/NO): YES